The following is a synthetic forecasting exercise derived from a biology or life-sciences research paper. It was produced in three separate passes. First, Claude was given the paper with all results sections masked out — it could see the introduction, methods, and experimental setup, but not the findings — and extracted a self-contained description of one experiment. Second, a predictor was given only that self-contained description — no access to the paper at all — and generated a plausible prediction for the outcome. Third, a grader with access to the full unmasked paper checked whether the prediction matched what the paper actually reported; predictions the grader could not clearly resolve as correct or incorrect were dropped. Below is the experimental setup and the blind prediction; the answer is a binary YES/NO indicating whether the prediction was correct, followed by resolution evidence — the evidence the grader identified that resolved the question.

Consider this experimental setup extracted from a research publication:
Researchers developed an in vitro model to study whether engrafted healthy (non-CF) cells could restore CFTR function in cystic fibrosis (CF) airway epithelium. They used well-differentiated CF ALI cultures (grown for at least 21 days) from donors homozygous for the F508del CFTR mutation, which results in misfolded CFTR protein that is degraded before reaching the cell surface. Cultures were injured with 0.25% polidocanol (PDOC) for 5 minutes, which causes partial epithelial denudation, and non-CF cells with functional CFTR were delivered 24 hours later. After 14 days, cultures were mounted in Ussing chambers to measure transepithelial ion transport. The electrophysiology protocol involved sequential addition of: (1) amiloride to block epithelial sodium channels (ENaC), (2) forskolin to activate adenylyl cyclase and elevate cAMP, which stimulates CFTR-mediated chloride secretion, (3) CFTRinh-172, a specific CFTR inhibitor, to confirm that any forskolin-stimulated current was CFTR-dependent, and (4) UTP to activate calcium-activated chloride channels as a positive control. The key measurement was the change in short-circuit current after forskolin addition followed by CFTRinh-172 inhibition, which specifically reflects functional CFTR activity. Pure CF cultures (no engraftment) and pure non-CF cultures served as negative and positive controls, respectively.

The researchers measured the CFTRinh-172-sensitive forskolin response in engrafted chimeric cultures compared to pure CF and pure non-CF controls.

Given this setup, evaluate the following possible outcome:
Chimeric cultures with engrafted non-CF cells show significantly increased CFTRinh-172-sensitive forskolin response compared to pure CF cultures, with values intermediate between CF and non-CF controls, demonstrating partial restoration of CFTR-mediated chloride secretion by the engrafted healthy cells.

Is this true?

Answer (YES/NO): YES